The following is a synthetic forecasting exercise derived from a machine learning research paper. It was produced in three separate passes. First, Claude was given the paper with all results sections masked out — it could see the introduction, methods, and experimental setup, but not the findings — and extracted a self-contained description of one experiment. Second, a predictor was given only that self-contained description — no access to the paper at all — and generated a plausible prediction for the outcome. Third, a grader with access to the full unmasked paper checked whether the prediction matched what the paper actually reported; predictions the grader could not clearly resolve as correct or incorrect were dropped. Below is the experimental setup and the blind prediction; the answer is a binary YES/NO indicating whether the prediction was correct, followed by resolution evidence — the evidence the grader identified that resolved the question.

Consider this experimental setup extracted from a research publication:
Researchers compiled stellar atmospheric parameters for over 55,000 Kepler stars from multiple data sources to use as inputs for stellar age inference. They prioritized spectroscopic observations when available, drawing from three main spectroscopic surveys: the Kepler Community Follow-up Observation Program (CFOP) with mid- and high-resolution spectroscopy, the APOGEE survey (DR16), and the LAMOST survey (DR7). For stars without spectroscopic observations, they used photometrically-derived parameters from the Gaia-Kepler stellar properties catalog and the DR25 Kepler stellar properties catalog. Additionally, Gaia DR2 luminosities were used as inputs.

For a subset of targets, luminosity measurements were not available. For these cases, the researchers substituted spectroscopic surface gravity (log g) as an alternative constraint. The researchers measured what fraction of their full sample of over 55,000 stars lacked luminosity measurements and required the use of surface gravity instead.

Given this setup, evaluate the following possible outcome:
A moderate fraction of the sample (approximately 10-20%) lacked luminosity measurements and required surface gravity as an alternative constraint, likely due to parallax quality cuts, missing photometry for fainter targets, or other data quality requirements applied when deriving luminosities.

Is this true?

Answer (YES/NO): NO